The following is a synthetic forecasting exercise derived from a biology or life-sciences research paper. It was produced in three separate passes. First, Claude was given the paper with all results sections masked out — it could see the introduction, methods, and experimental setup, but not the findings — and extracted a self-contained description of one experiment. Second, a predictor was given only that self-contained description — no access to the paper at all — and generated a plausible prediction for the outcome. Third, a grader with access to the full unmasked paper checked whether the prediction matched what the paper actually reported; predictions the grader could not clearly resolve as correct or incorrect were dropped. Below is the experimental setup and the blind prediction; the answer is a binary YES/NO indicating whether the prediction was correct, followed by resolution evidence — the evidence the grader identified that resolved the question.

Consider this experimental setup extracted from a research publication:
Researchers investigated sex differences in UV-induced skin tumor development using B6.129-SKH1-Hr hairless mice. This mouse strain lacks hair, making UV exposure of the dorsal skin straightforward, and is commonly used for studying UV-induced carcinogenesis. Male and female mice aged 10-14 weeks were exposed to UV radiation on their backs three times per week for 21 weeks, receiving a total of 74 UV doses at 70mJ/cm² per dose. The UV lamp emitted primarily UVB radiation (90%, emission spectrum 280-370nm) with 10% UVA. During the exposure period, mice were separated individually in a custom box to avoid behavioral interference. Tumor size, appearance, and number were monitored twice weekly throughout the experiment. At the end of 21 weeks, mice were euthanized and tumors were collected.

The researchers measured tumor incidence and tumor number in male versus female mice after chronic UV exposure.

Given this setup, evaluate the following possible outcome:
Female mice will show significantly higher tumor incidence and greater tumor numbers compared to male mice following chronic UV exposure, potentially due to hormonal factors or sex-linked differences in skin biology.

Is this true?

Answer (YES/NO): NO